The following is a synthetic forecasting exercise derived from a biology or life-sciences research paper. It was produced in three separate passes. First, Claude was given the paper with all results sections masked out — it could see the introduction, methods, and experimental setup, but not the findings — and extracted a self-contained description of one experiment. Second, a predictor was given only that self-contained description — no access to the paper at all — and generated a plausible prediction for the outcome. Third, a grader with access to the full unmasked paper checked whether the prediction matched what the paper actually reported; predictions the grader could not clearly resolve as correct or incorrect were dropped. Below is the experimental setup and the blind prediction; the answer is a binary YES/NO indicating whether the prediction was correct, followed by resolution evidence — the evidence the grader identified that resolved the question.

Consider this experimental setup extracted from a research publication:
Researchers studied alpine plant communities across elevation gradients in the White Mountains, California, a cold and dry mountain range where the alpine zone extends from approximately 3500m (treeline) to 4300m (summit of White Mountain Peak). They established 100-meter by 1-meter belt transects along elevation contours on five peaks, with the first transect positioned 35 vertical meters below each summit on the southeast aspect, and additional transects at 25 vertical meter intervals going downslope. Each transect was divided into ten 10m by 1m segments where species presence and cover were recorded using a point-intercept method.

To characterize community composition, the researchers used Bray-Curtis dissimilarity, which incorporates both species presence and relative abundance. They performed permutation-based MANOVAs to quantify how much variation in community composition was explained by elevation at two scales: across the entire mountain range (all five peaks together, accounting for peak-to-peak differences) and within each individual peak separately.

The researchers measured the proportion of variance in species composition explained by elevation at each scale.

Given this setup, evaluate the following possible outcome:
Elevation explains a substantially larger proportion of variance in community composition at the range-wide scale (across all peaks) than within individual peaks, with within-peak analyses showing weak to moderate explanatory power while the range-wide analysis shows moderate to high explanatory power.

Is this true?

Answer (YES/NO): NO